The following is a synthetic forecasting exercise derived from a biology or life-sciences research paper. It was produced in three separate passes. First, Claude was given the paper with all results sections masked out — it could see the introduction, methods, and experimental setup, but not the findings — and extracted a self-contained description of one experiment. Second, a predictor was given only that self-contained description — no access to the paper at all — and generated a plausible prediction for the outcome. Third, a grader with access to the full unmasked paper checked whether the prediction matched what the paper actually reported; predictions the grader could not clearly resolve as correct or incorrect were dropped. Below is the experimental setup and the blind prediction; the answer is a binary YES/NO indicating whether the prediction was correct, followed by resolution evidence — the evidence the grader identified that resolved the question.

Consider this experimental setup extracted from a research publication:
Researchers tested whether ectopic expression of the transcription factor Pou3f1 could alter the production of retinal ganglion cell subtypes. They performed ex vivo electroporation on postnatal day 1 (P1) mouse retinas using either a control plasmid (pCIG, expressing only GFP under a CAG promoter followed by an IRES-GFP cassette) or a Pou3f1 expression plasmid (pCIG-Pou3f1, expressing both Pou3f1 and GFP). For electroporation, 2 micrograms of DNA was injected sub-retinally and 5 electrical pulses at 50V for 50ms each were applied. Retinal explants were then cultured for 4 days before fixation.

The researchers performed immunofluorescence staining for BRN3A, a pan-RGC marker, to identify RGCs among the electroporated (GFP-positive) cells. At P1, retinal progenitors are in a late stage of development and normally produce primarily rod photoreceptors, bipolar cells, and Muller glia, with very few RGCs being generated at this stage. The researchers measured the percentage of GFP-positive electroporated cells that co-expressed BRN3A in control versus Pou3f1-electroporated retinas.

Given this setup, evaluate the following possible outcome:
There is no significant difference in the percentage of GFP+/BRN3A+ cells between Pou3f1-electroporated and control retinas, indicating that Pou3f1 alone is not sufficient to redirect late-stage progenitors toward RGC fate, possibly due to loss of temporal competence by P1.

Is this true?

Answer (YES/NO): NO